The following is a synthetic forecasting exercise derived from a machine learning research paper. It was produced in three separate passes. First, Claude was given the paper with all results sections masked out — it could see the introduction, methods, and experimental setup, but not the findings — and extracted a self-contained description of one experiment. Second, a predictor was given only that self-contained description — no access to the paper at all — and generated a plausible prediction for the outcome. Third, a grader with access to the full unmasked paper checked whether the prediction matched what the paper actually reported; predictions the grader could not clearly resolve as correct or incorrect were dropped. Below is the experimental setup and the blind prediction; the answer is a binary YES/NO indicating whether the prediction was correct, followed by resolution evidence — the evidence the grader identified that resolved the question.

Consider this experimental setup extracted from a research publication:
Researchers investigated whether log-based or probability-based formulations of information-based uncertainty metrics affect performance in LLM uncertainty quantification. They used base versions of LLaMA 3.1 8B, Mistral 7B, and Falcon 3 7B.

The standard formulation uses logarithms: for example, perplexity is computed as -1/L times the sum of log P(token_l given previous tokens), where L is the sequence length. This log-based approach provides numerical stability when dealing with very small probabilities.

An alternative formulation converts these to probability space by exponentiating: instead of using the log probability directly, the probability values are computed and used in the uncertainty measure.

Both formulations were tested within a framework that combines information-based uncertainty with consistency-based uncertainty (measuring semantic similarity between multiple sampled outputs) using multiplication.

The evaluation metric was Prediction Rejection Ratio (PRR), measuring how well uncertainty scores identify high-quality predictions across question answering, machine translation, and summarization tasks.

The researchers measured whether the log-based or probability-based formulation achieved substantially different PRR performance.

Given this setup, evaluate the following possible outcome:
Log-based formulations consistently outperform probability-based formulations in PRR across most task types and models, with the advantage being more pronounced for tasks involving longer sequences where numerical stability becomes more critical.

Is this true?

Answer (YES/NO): NO